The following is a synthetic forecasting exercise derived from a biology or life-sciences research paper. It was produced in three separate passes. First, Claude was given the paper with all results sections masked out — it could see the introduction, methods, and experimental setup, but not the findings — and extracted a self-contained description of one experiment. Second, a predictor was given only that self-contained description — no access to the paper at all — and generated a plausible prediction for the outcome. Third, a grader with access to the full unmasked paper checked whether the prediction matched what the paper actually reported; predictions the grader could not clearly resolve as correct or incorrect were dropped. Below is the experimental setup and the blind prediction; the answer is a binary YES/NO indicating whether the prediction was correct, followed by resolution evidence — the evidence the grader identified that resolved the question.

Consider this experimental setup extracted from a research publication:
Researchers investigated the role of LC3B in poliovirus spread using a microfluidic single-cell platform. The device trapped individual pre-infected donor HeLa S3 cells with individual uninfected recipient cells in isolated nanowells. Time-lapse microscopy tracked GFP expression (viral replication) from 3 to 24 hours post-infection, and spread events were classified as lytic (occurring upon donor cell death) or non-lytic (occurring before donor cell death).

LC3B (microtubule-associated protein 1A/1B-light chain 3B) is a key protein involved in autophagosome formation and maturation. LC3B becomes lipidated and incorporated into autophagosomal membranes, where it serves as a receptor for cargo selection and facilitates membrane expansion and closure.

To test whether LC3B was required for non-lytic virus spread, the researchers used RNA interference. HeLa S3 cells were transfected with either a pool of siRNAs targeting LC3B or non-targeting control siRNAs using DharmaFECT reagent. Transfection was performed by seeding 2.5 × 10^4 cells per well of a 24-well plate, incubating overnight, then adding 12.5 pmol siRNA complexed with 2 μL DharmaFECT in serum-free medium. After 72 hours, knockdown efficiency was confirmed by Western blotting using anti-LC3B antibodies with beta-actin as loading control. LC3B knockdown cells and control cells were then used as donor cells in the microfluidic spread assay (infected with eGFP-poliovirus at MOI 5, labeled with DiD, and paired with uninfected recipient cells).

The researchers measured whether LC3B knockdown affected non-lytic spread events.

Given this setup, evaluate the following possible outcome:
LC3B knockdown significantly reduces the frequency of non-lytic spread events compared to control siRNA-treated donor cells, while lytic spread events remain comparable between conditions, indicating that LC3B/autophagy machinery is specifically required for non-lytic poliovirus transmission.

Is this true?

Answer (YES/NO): NO